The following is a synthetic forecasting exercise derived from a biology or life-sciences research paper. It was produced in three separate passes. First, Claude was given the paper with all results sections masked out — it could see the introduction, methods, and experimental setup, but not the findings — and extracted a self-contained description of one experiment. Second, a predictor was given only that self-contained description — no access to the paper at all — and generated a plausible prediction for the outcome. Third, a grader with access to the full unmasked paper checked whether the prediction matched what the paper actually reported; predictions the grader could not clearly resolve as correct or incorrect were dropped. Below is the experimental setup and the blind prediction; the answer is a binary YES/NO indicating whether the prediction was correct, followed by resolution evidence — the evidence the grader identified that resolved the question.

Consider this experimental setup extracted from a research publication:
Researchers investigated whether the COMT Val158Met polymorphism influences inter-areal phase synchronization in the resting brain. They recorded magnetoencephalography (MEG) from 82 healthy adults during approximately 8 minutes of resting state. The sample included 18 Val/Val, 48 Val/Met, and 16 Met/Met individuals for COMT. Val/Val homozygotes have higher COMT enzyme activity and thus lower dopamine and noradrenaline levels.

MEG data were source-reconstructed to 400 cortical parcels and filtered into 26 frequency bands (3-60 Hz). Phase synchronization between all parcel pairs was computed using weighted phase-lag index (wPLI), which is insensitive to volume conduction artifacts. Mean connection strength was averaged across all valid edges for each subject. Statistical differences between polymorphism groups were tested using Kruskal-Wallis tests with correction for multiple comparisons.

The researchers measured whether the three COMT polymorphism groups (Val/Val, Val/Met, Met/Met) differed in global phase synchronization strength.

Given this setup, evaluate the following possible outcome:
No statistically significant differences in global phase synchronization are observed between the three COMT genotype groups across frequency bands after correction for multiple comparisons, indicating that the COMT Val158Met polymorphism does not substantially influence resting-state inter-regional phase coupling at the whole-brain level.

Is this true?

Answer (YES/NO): YES